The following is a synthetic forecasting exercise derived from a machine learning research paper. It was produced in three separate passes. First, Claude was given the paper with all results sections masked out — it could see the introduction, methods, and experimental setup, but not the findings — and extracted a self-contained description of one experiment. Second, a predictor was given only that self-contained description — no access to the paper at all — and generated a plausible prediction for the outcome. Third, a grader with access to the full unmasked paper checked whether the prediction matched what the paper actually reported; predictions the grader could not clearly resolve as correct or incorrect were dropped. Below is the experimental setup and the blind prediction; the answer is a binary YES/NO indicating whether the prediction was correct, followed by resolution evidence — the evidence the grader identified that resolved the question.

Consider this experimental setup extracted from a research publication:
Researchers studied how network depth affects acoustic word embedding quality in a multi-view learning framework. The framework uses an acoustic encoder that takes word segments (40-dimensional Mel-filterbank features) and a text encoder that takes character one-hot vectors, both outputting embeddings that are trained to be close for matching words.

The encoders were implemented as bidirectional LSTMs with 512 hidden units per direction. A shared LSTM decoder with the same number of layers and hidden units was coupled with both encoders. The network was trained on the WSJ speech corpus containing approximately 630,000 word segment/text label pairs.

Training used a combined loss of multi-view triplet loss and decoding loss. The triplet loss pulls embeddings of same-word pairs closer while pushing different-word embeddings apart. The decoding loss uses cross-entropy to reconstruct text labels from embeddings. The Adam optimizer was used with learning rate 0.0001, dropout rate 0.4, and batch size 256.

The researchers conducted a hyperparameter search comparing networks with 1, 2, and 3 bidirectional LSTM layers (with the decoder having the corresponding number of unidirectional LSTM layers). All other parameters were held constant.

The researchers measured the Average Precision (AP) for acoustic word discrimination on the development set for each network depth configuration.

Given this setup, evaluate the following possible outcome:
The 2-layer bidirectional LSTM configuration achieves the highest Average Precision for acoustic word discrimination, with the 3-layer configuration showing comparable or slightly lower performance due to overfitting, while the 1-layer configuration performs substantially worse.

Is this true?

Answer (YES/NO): NO